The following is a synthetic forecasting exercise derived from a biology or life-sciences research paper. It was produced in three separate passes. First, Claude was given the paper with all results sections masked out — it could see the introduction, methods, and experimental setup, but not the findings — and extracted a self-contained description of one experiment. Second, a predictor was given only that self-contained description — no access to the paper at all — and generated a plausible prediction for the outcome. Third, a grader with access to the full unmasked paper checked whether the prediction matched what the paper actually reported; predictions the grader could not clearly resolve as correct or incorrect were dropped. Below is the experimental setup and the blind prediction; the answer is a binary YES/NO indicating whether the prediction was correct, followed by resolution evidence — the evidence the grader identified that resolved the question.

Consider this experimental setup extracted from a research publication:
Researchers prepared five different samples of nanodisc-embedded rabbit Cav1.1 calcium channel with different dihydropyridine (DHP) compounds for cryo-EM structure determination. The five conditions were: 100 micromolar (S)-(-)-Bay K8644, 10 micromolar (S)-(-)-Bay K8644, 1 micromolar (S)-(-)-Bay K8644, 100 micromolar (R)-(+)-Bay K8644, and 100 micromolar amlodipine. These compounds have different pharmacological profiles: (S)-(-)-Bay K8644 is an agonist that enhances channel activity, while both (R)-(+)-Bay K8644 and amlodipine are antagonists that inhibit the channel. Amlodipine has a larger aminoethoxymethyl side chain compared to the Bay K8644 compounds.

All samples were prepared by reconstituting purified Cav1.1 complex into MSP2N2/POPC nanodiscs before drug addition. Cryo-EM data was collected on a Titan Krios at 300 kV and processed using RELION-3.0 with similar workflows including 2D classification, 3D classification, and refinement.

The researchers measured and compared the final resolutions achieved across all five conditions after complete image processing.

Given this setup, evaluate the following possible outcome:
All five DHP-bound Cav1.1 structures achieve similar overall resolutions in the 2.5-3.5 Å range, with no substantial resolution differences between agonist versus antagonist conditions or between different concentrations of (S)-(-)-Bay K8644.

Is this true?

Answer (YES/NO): NO